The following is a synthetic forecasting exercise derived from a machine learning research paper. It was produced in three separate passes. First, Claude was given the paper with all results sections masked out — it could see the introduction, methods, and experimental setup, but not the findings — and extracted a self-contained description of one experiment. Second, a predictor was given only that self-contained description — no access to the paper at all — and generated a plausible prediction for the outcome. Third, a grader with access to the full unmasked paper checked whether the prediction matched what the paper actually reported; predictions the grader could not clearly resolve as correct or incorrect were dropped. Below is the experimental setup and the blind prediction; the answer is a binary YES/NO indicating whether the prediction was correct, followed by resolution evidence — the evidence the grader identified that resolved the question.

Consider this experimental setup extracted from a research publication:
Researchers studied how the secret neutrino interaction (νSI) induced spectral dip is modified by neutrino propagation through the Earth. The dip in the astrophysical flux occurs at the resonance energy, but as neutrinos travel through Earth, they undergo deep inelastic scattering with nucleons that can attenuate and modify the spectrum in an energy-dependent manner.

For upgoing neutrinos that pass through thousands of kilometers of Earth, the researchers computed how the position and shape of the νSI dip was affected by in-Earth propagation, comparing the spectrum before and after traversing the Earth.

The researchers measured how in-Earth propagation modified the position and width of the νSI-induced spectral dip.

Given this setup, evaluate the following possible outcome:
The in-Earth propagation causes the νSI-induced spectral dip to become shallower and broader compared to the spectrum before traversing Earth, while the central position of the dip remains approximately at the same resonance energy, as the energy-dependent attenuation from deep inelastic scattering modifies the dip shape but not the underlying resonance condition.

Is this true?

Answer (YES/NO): NO